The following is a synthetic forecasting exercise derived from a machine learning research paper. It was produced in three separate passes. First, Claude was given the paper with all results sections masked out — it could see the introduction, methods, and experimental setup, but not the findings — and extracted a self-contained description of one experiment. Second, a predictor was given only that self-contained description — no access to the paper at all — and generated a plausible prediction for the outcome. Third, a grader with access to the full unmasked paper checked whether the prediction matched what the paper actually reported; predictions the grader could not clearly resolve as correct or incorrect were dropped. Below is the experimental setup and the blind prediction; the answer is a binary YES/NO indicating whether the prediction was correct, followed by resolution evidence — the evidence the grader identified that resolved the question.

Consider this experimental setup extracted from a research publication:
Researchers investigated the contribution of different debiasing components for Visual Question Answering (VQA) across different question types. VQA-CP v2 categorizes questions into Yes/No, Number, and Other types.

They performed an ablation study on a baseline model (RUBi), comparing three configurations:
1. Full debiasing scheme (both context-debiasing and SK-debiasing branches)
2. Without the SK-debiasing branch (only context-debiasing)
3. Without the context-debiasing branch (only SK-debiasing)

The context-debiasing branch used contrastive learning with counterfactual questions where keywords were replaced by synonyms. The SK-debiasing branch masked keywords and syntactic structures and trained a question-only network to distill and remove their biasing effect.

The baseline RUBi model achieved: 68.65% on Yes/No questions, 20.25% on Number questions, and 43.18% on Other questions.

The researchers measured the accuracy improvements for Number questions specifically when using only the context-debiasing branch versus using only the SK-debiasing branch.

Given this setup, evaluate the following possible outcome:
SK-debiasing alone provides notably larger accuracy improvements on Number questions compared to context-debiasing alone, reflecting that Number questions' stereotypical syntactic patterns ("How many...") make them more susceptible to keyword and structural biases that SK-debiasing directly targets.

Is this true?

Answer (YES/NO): YES